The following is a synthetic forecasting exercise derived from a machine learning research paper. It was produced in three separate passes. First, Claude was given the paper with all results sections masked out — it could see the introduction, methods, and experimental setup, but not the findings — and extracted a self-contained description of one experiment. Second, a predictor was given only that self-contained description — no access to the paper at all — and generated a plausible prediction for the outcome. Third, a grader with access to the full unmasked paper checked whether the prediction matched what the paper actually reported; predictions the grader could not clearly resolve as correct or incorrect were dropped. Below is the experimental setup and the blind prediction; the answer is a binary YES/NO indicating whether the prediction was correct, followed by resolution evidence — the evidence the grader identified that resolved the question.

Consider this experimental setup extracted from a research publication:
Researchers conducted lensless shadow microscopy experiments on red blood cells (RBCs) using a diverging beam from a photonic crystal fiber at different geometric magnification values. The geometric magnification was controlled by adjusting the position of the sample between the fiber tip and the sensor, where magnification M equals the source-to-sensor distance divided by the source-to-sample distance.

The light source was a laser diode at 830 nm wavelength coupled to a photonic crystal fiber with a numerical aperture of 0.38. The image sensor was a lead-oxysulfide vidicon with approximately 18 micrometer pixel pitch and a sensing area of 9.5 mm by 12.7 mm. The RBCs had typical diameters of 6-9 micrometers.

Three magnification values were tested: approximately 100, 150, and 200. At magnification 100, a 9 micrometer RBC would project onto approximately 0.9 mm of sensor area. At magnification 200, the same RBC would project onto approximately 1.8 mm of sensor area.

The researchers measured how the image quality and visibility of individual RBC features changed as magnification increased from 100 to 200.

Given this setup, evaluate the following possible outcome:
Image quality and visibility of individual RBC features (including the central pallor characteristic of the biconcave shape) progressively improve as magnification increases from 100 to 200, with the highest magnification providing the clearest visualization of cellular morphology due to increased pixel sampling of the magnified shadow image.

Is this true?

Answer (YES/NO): YES